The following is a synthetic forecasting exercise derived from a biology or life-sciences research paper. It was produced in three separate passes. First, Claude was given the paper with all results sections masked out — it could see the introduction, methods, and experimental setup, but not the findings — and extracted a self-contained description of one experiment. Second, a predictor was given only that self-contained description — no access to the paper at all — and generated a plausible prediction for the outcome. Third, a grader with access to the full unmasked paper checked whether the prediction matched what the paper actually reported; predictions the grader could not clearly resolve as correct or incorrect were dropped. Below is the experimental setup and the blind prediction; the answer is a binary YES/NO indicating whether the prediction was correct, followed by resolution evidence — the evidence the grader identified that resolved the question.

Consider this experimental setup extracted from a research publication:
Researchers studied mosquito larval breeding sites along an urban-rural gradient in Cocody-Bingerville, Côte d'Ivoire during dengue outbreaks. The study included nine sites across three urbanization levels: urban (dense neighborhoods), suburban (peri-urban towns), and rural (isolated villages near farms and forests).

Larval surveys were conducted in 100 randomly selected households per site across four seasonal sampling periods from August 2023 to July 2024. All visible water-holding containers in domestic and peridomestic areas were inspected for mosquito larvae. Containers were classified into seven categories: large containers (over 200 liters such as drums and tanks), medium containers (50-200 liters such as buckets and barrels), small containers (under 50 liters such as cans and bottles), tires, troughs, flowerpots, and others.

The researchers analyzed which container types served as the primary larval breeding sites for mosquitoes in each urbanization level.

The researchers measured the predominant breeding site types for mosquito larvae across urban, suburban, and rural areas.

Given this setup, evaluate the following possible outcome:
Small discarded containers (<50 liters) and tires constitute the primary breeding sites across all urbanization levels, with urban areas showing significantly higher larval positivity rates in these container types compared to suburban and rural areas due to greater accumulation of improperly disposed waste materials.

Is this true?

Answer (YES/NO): NO